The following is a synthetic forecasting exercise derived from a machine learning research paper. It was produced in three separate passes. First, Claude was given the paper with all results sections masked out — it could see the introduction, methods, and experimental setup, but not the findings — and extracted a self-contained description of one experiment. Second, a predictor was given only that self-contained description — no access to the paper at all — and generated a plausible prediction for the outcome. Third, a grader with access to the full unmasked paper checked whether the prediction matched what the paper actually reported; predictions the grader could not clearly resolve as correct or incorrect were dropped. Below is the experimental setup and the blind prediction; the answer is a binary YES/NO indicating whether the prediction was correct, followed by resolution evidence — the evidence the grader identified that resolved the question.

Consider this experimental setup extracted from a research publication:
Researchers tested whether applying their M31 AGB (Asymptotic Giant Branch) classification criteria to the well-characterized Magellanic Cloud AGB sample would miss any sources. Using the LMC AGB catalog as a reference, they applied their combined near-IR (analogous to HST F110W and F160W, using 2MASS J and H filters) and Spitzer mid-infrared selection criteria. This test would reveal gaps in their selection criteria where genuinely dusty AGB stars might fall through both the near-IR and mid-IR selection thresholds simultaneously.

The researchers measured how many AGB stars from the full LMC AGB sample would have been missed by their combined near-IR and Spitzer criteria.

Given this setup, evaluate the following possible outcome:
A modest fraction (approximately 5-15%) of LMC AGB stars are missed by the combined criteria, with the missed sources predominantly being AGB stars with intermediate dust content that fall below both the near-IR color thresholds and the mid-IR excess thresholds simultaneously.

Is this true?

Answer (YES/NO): NO